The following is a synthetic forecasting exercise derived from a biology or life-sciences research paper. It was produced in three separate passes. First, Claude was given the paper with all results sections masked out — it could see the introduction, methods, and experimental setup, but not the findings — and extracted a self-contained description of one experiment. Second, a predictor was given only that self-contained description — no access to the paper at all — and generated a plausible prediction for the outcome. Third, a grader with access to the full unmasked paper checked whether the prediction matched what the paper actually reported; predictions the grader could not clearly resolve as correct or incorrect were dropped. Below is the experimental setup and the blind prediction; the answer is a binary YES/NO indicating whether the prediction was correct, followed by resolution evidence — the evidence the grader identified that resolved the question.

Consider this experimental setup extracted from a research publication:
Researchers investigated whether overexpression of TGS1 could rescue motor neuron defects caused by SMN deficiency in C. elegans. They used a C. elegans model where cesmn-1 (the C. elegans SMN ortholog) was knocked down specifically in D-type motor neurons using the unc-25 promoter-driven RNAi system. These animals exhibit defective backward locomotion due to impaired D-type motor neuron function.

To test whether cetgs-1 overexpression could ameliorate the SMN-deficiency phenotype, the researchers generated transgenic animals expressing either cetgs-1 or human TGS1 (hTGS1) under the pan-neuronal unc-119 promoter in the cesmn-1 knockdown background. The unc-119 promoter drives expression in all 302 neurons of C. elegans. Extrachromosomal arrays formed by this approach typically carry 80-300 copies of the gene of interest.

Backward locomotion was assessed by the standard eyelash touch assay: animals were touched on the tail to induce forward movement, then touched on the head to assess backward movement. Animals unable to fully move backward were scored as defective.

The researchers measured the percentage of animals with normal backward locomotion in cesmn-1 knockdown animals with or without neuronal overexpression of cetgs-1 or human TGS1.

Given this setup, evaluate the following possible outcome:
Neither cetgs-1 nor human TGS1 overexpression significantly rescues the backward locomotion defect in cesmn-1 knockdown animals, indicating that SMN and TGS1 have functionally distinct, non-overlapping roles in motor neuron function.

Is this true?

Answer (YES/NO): NO